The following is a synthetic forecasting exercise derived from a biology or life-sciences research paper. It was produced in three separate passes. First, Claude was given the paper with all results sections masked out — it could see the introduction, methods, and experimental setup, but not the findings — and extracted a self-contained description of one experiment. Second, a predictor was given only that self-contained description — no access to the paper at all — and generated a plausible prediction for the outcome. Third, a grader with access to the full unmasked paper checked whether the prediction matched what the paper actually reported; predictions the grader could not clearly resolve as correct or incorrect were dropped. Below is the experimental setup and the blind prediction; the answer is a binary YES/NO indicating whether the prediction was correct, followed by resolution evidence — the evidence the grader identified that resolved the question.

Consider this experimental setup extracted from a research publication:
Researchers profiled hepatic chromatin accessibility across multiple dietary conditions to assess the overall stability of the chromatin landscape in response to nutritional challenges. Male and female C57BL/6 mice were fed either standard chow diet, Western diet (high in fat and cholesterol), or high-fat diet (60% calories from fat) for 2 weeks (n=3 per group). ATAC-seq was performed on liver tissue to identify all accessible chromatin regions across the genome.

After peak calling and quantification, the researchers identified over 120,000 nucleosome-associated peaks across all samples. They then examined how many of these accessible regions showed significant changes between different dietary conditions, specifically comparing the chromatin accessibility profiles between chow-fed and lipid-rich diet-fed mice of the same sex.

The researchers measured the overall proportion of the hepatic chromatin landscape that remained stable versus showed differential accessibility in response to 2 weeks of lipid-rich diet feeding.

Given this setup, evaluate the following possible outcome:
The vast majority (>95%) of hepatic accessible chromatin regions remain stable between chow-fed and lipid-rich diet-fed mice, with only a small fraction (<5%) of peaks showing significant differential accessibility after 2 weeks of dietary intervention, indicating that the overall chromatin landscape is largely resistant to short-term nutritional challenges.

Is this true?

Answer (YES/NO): YES